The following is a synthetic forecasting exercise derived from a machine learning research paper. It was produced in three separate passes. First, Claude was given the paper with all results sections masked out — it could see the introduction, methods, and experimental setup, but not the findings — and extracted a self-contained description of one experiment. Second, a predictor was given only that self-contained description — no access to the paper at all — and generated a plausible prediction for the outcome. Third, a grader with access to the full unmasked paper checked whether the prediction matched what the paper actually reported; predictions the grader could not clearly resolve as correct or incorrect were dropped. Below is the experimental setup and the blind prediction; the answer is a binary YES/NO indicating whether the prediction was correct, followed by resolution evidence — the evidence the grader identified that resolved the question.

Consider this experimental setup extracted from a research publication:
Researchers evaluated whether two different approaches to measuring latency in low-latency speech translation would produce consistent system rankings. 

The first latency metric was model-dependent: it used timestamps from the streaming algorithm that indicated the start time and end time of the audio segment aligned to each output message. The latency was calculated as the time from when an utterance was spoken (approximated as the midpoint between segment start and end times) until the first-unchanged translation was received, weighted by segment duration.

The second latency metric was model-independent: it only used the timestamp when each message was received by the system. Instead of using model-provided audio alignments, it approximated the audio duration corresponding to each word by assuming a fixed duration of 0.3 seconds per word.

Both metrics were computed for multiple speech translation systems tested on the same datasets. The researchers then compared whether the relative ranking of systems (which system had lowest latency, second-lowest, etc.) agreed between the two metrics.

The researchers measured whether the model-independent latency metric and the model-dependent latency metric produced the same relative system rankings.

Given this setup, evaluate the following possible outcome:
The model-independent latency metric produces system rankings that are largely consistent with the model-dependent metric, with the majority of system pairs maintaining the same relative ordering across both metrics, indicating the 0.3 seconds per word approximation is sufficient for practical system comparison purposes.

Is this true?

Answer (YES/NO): NO